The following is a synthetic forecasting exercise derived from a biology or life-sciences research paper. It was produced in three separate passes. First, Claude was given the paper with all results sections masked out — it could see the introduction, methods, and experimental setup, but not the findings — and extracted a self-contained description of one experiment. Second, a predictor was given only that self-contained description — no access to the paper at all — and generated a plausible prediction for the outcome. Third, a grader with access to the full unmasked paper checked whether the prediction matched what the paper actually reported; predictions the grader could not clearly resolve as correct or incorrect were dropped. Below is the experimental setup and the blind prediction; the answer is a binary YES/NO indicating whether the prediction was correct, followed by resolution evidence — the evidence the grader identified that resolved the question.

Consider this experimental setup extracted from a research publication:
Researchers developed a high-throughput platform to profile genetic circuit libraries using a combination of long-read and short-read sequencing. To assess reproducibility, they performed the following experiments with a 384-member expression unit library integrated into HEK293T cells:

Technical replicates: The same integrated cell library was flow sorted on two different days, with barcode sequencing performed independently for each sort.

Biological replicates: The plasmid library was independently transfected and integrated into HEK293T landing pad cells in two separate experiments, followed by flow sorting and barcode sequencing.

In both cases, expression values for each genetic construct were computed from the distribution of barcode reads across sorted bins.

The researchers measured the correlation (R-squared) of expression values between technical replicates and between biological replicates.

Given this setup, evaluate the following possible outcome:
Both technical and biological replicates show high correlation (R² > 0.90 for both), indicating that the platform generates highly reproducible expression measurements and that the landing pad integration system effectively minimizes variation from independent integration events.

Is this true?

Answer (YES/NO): YES